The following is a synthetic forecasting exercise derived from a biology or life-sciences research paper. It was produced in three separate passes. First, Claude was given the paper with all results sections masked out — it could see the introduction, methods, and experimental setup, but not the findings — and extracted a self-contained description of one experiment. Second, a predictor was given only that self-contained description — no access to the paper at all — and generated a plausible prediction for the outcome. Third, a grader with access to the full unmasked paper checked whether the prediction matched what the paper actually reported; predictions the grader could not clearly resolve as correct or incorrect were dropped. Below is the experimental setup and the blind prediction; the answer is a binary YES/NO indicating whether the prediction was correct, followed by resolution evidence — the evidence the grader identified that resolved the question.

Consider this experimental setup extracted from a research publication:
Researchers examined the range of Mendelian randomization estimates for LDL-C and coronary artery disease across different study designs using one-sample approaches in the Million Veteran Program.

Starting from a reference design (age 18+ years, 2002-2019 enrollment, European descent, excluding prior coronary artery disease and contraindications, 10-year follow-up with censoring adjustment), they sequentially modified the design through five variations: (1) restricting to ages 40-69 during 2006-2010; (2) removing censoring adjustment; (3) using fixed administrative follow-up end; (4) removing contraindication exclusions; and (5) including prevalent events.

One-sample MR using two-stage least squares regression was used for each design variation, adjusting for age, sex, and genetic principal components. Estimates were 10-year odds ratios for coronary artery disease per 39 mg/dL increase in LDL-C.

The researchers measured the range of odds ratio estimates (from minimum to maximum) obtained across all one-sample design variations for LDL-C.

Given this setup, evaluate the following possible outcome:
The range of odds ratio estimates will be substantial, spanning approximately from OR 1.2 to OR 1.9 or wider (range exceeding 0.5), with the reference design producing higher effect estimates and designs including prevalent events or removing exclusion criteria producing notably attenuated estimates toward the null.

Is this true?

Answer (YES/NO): NO